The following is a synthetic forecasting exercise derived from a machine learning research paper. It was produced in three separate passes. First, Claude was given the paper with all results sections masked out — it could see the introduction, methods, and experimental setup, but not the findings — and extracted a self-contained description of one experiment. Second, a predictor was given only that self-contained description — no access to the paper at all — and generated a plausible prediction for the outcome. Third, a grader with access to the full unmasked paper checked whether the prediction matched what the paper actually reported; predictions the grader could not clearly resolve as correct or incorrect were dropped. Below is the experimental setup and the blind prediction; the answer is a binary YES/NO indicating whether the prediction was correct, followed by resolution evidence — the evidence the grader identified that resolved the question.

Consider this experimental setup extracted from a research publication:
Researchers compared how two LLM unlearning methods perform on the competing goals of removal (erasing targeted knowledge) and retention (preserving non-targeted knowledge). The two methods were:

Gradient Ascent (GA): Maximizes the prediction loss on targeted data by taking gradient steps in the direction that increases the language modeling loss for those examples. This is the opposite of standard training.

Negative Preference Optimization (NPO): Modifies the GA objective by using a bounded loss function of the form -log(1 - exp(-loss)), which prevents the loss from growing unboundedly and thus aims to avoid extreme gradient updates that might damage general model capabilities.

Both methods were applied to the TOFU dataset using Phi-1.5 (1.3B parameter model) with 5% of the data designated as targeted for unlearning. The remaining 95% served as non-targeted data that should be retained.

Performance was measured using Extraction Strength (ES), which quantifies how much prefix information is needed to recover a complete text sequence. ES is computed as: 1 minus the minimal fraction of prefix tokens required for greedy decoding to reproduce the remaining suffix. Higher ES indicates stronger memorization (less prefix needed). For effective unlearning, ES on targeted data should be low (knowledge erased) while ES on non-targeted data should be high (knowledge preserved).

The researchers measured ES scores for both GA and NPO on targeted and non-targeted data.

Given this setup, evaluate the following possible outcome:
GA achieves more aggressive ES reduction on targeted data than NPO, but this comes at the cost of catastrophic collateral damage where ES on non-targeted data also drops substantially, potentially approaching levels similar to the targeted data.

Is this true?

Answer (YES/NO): YES